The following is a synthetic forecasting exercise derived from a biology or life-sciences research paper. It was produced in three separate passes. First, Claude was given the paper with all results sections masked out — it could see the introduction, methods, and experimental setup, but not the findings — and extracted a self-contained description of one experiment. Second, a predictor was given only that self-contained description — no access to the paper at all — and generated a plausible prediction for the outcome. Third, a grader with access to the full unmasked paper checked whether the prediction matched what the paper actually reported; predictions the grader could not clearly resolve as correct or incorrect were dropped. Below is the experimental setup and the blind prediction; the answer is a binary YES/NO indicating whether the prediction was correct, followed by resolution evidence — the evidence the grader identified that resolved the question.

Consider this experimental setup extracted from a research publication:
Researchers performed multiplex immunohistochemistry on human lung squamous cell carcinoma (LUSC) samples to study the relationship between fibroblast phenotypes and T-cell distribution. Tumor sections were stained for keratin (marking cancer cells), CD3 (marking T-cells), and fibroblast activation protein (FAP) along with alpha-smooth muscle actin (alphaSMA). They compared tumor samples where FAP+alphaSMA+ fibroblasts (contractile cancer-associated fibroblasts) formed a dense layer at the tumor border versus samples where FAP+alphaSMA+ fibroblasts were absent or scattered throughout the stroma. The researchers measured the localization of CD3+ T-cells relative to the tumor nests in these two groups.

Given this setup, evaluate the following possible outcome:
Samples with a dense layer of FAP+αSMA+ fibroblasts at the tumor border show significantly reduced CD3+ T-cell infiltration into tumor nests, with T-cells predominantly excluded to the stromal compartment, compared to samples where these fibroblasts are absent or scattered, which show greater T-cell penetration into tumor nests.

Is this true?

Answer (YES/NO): YES